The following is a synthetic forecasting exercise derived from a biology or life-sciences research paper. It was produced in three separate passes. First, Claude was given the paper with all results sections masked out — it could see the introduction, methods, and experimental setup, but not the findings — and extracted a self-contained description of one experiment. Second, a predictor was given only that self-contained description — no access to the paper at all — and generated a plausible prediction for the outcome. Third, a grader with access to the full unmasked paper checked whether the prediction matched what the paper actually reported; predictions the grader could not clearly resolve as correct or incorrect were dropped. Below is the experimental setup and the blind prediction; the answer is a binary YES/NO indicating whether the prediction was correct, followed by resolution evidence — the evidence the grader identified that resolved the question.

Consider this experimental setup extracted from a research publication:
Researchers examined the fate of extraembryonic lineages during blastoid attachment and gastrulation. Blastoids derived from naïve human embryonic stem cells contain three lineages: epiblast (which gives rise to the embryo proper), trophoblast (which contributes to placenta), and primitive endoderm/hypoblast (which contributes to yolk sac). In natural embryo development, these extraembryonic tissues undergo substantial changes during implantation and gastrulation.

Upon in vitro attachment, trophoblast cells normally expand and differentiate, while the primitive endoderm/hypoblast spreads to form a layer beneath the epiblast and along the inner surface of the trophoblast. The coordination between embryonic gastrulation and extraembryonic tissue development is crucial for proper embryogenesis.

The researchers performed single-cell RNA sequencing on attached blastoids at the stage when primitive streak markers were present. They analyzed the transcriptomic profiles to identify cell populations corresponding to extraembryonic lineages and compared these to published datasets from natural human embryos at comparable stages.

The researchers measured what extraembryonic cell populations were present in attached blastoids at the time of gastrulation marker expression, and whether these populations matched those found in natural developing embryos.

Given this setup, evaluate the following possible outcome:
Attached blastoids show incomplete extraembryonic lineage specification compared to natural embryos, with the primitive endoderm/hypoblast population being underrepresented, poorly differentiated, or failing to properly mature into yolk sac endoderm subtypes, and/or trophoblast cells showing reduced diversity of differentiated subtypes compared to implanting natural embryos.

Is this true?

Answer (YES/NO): NO